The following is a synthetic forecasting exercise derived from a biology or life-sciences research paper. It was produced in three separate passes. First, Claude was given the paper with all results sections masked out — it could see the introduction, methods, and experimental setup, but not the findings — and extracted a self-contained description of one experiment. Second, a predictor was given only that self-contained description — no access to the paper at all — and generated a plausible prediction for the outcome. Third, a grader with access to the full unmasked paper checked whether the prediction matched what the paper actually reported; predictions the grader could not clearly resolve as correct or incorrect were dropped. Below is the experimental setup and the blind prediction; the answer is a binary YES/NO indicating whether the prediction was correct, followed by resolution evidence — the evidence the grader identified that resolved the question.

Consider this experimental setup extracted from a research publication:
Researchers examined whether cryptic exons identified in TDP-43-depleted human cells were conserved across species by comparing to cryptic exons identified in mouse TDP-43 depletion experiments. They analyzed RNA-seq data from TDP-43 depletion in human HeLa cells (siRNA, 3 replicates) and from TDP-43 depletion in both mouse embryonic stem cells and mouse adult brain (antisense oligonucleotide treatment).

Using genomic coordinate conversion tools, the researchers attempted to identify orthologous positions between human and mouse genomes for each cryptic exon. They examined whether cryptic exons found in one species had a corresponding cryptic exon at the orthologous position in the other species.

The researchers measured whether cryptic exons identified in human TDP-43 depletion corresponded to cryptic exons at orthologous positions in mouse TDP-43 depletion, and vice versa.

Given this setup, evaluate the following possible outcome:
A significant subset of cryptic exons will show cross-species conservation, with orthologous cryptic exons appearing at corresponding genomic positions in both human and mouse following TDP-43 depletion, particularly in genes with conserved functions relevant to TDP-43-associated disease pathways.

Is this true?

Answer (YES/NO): NO